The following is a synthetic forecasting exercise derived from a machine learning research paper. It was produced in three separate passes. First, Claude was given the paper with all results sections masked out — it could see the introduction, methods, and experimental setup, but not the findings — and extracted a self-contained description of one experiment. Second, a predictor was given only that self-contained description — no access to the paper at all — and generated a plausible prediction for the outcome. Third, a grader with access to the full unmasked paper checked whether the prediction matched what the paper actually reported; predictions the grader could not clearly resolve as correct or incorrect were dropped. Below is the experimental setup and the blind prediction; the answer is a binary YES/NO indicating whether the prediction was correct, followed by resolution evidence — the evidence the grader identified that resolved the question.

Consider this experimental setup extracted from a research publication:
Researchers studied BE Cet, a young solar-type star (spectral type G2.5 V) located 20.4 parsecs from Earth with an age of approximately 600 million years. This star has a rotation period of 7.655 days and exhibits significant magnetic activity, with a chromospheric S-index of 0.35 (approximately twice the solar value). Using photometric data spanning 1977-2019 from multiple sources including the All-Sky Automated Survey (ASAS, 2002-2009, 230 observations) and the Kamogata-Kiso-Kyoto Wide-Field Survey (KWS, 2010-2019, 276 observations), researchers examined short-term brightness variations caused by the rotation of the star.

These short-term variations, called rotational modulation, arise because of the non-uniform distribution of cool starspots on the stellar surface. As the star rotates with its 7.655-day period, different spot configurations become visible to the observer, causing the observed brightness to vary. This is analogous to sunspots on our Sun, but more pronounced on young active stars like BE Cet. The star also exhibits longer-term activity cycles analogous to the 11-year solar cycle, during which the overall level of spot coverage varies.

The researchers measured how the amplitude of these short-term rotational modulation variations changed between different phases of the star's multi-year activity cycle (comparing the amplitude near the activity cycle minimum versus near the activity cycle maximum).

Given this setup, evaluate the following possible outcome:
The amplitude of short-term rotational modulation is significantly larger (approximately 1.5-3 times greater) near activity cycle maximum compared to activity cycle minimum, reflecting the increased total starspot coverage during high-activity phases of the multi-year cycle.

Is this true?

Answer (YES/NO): NO